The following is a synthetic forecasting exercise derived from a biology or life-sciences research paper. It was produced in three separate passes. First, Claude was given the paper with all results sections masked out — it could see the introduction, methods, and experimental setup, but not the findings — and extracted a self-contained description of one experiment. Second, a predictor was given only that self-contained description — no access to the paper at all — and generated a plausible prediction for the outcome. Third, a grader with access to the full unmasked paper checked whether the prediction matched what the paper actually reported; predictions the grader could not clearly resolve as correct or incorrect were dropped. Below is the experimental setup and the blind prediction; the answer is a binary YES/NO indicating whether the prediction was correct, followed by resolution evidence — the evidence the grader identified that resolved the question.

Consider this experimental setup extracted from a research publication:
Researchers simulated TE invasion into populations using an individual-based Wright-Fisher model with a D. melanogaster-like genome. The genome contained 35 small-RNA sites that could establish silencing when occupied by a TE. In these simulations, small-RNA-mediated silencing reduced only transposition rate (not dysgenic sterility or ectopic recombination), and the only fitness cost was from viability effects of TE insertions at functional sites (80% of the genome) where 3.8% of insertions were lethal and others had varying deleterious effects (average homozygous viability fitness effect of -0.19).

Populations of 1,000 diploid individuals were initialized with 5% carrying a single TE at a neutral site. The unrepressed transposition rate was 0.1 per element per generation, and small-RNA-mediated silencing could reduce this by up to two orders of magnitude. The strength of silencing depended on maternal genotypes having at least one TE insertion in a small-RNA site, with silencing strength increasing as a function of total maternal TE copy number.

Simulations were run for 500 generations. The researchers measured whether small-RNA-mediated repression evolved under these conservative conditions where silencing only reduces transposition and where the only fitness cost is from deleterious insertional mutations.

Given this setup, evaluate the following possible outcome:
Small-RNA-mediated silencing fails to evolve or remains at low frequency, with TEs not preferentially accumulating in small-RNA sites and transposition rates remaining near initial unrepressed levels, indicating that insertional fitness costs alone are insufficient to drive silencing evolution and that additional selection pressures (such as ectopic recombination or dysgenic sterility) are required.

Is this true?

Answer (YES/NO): NO